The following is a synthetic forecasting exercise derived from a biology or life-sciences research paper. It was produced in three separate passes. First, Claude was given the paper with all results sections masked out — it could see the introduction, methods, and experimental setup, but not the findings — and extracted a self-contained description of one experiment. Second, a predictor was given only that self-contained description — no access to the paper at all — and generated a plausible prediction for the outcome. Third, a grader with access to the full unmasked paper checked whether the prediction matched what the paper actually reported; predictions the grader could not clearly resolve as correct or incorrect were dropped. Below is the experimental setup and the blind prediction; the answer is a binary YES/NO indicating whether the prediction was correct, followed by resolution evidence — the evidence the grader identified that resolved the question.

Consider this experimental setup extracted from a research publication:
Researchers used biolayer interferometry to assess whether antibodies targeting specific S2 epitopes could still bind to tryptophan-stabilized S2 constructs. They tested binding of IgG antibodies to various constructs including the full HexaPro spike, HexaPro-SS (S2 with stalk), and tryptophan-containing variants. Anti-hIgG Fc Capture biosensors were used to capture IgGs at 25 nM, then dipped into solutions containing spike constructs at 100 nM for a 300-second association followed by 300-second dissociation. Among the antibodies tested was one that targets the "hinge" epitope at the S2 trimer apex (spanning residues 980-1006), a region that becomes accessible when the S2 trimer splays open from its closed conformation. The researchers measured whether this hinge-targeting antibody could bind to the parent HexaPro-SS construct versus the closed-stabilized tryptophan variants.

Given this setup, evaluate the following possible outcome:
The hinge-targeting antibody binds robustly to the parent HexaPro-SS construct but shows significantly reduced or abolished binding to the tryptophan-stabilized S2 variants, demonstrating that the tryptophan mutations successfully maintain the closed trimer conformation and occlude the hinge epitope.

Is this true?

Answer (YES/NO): YES